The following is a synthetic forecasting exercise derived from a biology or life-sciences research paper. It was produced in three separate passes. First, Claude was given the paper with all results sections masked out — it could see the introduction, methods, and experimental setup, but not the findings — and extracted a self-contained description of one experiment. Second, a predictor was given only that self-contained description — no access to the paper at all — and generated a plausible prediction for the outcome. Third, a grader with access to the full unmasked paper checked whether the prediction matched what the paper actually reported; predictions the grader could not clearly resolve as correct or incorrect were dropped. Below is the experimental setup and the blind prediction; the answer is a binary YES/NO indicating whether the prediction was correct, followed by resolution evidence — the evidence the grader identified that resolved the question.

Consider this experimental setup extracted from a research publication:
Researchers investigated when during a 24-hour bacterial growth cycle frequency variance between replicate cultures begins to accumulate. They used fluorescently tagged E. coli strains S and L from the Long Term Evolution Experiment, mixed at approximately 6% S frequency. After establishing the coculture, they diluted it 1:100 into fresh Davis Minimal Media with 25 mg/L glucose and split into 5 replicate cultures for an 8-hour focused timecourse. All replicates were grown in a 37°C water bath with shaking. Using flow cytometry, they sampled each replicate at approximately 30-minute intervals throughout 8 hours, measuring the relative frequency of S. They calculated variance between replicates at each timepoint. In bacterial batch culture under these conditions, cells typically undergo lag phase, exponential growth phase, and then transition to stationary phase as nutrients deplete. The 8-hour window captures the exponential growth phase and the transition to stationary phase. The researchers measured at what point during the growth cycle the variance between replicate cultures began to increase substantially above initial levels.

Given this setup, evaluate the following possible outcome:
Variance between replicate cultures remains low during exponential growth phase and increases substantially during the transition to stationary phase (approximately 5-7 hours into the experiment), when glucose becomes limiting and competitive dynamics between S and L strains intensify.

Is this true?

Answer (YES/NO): NO